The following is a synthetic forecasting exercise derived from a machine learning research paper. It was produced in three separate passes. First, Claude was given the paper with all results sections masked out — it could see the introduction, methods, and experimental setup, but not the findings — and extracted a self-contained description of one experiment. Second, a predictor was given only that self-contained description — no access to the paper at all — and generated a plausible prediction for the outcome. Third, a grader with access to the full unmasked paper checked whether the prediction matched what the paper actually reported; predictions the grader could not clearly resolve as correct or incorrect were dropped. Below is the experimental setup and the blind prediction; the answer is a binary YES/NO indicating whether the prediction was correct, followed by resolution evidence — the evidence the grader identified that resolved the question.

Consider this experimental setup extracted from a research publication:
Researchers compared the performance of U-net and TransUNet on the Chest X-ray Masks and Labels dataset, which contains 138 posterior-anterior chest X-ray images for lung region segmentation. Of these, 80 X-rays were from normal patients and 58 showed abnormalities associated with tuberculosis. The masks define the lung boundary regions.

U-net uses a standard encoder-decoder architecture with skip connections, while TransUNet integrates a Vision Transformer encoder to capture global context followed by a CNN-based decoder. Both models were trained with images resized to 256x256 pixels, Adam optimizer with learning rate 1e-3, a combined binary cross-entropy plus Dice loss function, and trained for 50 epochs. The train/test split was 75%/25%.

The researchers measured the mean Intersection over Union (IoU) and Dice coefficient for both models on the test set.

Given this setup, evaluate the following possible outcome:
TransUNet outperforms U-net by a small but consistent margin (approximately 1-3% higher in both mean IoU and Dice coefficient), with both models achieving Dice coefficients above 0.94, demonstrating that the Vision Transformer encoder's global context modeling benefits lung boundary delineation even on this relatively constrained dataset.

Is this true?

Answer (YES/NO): NO